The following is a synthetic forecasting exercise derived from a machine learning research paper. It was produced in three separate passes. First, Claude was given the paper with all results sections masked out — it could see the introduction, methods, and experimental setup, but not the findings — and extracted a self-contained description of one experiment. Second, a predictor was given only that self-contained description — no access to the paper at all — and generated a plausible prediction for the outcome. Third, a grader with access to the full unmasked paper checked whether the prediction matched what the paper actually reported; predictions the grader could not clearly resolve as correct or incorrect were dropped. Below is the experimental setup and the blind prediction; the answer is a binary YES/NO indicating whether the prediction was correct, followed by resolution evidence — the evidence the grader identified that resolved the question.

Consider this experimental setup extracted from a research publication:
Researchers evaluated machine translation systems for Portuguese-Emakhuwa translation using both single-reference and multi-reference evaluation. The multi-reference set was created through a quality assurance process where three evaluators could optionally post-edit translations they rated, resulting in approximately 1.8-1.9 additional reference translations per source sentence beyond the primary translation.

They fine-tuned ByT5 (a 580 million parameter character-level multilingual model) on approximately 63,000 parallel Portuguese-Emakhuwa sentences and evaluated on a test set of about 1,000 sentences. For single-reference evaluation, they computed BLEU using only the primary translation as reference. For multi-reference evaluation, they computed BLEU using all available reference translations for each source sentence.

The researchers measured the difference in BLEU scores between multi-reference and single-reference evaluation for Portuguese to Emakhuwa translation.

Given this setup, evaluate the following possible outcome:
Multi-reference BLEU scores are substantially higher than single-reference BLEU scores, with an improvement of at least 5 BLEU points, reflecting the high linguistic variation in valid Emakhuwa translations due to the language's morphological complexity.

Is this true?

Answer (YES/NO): NO